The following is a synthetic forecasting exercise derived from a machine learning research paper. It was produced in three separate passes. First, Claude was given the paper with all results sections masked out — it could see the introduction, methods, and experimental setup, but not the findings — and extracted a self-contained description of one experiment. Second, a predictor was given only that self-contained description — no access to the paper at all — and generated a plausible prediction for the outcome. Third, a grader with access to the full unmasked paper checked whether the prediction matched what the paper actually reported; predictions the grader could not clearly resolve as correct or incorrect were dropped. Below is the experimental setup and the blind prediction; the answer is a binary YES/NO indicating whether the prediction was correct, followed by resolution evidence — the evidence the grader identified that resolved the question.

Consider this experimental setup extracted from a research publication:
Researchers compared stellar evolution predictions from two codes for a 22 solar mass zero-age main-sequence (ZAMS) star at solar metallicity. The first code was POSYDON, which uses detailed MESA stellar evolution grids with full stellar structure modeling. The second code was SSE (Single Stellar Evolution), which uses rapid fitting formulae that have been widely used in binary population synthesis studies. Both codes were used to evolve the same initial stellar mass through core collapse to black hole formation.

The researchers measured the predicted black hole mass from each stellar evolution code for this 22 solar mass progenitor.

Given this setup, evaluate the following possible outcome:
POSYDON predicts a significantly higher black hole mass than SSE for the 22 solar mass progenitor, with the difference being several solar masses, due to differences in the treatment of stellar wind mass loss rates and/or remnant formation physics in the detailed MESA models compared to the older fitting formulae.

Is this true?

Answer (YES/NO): YES